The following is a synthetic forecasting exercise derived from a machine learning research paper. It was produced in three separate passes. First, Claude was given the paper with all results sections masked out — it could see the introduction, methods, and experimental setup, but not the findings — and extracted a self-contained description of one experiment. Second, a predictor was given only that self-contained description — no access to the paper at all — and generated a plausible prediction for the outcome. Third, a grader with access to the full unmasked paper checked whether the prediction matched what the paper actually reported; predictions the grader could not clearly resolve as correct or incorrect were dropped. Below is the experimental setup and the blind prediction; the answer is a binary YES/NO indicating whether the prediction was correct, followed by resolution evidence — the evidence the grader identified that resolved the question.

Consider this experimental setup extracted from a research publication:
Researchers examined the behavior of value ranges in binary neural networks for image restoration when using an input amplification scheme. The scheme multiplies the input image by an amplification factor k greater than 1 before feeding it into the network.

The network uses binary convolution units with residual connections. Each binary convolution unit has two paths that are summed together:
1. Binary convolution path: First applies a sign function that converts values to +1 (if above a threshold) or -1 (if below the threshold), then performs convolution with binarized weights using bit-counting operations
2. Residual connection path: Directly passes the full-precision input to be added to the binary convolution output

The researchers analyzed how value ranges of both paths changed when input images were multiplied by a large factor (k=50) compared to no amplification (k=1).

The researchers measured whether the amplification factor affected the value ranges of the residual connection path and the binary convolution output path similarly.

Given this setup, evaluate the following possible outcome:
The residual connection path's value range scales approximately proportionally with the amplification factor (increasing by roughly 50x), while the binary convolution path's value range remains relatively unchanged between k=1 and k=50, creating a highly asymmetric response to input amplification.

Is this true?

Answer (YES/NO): YES